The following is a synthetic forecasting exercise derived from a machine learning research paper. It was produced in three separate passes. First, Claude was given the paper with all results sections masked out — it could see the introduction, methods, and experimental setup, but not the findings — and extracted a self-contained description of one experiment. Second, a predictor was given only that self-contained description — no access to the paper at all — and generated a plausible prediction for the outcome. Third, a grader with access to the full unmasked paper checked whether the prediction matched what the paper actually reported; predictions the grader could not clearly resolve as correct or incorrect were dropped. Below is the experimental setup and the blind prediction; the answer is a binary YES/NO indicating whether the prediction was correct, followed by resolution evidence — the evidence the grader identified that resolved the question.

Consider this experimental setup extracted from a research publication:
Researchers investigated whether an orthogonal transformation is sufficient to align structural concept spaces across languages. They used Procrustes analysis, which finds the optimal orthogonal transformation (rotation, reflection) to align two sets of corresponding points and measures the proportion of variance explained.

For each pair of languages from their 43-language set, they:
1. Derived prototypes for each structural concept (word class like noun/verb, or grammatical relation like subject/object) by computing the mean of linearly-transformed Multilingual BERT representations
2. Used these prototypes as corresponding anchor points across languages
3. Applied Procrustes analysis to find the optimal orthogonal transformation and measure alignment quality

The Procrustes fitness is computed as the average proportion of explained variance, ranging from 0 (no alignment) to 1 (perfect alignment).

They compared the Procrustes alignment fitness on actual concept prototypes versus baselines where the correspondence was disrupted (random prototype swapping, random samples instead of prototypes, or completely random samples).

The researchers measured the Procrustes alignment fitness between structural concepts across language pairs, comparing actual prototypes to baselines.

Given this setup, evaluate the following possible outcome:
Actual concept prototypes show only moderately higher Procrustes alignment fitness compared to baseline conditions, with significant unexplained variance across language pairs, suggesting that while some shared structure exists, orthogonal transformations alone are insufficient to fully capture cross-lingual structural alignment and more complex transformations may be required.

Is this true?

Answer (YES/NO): NO